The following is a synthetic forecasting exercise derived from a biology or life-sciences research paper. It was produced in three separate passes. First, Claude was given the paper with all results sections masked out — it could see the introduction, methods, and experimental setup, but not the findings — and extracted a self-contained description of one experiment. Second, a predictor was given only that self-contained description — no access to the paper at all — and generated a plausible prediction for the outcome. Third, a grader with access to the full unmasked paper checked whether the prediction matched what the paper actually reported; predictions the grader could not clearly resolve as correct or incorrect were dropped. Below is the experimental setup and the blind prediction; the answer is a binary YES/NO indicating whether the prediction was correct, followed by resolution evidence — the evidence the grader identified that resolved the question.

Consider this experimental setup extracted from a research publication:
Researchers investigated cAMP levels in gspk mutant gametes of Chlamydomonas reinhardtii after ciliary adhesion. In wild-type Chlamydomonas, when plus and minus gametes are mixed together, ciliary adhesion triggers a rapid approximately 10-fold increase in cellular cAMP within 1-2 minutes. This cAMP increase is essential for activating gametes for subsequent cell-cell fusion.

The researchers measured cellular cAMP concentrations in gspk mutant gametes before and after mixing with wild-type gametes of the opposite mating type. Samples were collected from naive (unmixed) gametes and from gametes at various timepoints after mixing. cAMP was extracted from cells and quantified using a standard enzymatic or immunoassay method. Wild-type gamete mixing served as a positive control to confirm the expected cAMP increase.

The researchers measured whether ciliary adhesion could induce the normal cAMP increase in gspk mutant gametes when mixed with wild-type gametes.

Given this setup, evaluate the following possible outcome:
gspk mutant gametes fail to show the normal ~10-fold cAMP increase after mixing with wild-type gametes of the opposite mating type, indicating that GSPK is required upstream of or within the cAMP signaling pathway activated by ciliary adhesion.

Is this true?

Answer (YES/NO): YES